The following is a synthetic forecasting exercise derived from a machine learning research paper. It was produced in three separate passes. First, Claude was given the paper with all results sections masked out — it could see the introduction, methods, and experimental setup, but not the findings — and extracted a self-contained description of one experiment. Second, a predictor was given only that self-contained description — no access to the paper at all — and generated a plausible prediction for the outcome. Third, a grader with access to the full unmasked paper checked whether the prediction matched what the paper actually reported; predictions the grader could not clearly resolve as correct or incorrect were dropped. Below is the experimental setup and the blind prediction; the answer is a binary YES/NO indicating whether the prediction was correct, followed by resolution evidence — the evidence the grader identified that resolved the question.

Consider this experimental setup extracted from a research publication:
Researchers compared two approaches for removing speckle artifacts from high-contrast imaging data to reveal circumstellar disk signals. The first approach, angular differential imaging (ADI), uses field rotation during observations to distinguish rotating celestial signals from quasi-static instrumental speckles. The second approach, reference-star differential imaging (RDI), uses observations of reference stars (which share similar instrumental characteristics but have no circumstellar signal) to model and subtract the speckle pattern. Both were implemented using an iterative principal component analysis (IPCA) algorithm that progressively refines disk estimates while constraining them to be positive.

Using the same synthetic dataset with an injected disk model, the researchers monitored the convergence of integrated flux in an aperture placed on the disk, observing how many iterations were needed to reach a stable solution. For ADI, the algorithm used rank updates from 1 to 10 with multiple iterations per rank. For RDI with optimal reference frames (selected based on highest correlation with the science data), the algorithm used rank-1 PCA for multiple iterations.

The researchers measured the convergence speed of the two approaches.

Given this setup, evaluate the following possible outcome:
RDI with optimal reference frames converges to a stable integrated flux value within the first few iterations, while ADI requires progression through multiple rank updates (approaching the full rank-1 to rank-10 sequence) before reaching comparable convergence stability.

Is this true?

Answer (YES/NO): NO